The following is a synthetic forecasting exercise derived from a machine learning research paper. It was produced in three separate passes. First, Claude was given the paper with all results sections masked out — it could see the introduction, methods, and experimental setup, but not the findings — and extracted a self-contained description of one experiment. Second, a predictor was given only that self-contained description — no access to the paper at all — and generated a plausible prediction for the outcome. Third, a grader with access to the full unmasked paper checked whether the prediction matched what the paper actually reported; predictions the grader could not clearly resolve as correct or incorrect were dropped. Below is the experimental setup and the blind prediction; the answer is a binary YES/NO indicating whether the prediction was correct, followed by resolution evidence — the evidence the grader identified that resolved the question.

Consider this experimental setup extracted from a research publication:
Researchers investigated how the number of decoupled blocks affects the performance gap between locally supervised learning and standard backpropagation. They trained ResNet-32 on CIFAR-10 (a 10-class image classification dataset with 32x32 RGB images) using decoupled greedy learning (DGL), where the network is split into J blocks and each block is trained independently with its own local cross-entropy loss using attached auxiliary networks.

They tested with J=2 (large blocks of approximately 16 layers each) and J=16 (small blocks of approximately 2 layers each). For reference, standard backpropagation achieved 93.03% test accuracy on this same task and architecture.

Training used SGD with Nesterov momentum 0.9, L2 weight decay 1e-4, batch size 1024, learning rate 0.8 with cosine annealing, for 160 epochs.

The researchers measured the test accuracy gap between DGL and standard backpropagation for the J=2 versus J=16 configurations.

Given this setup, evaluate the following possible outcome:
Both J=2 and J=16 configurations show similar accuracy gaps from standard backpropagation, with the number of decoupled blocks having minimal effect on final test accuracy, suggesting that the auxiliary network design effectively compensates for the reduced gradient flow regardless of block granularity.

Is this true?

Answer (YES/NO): NO